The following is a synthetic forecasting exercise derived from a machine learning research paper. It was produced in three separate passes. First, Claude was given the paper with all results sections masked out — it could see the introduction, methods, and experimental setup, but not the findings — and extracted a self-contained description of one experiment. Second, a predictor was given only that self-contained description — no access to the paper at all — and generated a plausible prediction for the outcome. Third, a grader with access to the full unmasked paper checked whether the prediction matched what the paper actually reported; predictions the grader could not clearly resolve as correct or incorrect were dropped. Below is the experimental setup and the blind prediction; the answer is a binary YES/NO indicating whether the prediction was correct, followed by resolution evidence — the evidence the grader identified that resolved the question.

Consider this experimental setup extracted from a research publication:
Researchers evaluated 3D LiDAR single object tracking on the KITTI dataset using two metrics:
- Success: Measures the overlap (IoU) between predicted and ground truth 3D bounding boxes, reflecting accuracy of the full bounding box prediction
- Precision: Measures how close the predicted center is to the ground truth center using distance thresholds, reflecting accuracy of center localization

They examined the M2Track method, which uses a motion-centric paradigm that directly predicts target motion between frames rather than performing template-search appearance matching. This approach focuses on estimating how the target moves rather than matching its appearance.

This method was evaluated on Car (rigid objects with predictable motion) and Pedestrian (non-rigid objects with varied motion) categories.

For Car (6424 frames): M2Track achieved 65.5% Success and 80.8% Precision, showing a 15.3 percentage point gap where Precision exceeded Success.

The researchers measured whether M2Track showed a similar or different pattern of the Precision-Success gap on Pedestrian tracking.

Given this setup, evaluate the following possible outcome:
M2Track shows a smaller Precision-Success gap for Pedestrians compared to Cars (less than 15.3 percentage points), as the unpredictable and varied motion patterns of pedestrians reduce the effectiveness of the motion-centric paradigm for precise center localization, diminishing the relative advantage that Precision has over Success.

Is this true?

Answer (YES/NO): NO